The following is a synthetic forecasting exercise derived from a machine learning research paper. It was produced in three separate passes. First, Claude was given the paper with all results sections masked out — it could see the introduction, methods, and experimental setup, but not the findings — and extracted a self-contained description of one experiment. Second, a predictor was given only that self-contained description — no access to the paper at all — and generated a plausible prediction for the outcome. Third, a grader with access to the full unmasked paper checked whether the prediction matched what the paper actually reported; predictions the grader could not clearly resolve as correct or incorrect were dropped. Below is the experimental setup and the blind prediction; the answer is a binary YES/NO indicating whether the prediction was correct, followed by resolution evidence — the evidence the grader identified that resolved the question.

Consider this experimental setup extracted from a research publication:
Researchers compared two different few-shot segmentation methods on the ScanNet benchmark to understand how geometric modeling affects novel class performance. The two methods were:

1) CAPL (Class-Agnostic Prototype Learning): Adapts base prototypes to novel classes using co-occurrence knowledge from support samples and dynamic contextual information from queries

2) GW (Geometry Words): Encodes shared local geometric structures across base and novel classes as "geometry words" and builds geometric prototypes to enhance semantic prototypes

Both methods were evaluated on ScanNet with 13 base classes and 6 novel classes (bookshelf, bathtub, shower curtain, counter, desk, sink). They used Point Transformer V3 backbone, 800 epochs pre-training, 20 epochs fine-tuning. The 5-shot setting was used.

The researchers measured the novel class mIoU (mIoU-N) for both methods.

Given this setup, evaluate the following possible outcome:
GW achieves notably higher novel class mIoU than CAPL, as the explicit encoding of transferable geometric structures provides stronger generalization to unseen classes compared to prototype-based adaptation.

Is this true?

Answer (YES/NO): YES